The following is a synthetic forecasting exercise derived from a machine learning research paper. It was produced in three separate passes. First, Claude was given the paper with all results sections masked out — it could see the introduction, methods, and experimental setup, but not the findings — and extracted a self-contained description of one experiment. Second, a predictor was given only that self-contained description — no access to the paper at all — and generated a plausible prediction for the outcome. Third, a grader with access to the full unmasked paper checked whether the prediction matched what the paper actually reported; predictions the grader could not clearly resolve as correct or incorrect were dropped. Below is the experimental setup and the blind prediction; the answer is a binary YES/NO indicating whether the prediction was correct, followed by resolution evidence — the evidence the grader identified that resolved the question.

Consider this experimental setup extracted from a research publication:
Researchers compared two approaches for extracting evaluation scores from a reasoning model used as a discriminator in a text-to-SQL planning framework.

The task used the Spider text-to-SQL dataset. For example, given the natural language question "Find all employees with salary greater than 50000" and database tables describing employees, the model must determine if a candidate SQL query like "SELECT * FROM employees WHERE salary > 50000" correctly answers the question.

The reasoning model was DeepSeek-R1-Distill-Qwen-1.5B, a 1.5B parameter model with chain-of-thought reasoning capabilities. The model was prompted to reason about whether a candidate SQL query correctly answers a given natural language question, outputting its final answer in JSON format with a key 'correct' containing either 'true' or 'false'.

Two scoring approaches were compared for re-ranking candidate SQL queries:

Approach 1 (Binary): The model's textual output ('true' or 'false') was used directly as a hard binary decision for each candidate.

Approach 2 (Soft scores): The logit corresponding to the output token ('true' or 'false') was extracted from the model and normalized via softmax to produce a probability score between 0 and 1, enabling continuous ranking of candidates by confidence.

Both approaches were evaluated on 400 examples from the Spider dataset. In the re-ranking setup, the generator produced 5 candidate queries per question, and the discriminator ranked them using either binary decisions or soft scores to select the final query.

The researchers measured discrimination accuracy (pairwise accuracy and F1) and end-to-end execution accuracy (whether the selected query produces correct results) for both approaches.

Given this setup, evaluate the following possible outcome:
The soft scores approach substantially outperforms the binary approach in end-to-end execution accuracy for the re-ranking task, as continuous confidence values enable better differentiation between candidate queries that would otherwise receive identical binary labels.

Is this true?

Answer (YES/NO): NO